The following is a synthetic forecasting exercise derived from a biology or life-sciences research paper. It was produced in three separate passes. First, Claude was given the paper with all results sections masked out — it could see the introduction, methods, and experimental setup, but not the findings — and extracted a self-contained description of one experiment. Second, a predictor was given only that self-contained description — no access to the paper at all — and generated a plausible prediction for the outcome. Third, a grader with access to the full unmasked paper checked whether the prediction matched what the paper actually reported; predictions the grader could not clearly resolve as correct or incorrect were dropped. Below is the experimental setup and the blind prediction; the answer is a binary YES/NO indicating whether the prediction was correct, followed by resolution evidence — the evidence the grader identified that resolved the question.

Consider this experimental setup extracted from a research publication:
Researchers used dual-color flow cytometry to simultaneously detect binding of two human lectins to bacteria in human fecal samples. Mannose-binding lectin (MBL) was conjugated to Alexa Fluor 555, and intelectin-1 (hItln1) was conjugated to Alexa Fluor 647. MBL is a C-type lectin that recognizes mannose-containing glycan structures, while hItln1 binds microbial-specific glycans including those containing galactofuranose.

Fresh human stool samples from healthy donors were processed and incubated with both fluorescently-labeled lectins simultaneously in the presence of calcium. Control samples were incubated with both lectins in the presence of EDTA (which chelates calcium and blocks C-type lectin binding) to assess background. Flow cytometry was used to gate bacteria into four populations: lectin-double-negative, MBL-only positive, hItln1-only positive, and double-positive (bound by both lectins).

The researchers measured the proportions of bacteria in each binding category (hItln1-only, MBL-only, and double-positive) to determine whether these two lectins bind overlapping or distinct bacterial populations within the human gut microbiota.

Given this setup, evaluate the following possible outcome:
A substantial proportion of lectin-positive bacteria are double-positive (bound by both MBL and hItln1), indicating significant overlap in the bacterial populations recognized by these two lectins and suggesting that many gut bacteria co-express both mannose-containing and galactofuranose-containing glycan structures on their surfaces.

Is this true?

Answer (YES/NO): NO